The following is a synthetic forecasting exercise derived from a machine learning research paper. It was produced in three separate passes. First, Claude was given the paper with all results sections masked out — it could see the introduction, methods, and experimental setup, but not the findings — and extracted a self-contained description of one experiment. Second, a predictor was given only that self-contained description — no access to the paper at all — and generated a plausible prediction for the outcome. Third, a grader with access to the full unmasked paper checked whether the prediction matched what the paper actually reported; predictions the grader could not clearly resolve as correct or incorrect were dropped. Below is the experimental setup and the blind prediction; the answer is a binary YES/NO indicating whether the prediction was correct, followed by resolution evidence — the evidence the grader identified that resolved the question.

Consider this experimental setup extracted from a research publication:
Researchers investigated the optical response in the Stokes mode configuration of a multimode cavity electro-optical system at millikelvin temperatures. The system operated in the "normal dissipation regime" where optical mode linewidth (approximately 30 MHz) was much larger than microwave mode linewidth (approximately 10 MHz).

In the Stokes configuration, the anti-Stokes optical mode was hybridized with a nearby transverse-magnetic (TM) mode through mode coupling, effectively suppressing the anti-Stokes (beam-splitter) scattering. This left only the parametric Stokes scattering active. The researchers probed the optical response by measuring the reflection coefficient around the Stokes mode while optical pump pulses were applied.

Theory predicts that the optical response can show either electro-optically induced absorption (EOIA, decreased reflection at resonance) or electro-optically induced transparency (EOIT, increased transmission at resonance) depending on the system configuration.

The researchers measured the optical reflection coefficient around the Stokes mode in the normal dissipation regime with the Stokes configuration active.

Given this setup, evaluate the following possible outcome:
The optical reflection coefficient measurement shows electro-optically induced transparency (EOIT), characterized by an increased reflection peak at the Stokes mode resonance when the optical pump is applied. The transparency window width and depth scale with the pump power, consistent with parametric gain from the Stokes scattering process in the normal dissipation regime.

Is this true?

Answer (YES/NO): NO